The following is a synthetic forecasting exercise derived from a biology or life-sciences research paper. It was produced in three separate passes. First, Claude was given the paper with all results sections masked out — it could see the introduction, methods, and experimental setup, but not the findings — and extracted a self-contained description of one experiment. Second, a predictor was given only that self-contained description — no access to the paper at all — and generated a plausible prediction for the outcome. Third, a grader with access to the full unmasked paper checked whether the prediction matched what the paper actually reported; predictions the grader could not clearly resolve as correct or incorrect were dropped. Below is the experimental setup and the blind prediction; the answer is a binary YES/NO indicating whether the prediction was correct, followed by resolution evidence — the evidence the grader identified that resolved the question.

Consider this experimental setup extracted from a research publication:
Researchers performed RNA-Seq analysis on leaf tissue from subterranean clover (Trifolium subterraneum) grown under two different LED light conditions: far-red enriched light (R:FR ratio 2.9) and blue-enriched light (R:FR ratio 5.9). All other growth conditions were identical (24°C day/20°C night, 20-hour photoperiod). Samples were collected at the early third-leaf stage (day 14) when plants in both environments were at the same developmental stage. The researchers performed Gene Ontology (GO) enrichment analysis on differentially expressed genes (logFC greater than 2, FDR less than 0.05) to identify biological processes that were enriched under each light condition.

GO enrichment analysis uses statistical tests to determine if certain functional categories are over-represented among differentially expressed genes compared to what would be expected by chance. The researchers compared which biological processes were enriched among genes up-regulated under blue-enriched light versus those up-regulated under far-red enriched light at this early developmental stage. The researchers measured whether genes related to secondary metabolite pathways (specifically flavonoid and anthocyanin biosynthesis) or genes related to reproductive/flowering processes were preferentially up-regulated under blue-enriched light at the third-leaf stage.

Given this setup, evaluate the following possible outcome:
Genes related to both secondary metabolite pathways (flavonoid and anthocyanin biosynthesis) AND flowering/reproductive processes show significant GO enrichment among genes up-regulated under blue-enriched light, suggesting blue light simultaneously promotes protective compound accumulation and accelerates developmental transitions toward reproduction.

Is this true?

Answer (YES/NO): NO